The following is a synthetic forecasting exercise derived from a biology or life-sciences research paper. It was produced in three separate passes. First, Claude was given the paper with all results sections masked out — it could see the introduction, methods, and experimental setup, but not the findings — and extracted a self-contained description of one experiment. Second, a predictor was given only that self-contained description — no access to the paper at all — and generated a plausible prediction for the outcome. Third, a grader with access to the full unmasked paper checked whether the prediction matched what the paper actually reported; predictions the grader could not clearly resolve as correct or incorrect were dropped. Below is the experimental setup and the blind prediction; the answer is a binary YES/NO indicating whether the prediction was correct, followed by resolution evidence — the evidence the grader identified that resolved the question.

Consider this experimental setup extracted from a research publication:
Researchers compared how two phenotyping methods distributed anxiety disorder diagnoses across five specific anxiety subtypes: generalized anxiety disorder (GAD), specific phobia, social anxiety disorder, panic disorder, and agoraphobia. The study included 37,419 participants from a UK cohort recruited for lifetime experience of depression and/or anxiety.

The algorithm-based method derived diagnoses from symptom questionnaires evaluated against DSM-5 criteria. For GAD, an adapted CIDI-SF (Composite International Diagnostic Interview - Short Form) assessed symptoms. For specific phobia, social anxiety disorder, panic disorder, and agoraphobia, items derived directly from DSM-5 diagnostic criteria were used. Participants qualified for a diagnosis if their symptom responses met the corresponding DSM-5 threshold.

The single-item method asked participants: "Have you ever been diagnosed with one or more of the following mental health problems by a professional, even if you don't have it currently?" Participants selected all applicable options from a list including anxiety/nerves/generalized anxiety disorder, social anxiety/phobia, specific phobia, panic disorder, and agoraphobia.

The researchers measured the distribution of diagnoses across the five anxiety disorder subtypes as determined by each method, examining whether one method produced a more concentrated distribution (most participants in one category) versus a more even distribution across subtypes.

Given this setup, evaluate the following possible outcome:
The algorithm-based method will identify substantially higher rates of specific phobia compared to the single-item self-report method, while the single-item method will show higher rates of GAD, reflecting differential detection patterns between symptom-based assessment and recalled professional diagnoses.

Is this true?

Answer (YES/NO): YES